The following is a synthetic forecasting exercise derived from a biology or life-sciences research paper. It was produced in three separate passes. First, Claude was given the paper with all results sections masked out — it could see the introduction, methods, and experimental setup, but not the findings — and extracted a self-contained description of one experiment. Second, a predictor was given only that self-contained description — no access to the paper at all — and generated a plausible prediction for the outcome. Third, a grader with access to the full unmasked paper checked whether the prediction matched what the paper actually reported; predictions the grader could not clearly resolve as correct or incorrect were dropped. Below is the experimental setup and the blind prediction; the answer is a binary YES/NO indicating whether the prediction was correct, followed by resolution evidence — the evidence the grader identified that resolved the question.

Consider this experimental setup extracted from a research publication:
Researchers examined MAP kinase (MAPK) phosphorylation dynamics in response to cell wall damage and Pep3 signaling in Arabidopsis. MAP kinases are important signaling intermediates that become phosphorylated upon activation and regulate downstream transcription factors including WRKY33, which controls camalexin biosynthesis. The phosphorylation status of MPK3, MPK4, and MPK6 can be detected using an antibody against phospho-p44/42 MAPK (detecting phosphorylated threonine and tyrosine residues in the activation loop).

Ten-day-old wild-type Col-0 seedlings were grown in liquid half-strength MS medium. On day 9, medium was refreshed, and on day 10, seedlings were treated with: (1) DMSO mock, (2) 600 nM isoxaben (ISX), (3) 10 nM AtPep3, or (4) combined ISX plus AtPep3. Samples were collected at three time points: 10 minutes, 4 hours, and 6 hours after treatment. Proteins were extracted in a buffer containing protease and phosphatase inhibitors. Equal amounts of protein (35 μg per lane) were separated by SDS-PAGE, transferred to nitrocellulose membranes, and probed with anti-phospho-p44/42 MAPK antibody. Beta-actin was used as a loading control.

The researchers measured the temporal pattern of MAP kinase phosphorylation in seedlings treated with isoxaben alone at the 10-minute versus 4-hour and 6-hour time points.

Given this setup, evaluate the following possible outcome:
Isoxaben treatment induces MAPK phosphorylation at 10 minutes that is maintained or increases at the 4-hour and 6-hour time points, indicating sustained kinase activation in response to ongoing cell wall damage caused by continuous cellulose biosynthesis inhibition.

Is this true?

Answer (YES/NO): NO